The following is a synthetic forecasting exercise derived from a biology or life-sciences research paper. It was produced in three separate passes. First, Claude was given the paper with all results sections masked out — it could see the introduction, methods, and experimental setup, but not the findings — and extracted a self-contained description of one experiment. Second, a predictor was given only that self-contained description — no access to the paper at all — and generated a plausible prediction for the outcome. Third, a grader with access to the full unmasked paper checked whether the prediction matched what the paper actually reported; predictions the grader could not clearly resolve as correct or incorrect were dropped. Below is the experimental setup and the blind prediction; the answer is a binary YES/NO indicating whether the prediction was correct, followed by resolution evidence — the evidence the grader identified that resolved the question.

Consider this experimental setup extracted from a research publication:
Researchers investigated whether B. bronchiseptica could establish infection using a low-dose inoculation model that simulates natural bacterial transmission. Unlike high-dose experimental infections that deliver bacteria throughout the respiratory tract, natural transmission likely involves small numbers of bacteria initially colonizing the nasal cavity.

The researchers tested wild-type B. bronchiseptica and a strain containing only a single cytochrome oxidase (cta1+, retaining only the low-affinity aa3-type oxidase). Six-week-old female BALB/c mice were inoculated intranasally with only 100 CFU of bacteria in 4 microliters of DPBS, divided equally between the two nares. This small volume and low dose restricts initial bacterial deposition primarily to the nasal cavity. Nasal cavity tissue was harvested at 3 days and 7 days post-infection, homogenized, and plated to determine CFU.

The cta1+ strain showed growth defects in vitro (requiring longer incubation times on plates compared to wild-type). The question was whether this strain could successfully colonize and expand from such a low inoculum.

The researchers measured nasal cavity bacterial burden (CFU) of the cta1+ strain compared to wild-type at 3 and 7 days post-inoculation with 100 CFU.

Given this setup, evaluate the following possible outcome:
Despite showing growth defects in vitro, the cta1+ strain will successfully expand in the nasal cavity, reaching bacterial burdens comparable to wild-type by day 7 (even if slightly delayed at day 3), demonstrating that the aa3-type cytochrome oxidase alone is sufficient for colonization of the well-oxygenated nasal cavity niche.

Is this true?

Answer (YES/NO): NO